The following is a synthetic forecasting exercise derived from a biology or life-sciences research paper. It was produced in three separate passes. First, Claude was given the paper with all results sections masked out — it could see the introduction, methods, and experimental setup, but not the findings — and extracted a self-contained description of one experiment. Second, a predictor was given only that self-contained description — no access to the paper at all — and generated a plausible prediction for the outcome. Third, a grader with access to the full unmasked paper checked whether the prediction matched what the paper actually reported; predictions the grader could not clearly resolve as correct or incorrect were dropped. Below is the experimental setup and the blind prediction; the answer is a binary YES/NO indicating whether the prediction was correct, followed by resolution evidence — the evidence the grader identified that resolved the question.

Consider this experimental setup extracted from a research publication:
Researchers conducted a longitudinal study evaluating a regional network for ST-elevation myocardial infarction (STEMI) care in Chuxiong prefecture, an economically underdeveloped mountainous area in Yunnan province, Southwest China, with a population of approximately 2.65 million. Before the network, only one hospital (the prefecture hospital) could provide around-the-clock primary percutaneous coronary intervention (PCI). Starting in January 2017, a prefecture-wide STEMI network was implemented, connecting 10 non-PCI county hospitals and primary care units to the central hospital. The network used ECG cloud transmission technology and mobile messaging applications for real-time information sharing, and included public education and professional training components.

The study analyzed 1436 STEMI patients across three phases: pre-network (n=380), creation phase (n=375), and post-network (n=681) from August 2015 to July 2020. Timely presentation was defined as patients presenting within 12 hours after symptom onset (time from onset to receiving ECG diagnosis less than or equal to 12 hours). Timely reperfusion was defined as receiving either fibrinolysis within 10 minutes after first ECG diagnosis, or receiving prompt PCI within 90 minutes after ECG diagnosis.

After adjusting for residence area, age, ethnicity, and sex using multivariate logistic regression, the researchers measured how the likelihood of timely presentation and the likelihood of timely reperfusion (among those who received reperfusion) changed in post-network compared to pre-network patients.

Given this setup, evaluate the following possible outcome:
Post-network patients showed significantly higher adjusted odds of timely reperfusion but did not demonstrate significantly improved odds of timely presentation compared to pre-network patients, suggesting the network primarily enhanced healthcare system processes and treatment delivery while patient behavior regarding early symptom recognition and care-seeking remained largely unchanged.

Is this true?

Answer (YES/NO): NO